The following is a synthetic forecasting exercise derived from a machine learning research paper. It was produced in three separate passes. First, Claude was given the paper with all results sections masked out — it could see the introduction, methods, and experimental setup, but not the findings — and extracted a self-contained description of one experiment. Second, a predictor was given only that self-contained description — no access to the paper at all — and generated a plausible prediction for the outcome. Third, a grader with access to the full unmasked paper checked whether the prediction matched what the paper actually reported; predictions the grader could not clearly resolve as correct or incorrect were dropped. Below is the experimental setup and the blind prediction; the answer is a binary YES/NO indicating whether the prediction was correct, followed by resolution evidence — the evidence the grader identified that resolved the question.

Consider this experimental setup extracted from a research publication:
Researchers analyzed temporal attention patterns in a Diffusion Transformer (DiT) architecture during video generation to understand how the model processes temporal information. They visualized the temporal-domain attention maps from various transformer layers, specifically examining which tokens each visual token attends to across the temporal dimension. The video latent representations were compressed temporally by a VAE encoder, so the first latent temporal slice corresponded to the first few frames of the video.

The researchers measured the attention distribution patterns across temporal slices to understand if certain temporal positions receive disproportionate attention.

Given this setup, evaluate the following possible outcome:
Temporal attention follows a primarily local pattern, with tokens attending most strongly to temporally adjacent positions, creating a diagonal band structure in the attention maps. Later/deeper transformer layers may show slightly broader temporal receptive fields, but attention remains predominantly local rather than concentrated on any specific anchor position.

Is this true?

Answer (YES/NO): NO